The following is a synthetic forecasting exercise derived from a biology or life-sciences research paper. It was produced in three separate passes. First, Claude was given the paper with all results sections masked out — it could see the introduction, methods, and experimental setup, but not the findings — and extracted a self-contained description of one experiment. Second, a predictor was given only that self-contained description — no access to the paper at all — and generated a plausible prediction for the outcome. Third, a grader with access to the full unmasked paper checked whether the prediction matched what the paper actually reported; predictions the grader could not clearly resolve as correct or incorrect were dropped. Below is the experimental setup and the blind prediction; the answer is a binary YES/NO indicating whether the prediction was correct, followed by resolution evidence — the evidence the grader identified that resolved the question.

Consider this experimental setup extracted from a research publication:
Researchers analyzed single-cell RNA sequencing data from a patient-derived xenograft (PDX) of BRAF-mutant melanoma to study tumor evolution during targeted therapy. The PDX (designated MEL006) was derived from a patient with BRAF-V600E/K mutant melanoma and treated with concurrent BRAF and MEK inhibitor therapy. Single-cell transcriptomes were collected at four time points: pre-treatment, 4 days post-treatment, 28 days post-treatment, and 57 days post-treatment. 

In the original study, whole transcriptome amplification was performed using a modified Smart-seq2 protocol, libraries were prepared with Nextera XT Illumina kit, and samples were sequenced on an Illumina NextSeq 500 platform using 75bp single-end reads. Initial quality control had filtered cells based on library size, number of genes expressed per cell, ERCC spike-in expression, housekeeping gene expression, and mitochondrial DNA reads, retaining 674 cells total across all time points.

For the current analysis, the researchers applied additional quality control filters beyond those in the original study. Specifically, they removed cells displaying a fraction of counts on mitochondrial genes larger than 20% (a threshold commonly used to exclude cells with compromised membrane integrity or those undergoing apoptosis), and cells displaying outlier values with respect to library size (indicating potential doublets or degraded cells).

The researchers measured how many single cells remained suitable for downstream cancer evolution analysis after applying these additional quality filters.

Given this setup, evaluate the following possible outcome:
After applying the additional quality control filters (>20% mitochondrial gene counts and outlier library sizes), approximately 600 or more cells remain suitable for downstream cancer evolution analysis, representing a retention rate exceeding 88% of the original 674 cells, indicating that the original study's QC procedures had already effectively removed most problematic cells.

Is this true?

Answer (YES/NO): NO